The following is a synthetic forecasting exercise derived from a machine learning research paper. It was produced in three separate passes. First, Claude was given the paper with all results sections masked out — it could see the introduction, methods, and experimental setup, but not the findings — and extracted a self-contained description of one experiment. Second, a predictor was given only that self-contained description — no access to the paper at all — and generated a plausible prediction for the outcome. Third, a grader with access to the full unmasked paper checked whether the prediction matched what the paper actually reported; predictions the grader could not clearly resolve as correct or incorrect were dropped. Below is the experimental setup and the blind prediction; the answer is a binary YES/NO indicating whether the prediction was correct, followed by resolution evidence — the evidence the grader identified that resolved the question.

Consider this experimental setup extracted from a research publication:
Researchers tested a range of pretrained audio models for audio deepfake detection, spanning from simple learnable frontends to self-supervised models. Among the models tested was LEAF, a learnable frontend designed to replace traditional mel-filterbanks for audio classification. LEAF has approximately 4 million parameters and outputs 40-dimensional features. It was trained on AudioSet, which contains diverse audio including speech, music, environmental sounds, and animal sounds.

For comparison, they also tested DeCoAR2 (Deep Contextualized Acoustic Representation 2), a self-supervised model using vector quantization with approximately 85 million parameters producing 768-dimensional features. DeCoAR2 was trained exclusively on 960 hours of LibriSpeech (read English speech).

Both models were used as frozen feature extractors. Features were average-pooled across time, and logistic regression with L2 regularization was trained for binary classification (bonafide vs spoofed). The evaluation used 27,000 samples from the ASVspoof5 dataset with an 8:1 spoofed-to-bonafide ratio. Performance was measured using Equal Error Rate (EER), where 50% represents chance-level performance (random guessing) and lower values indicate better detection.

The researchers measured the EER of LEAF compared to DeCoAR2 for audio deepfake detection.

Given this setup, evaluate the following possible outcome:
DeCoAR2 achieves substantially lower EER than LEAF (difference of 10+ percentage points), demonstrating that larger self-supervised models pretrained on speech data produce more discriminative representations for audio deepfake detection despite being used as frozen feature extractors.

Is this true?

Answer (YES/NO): YES